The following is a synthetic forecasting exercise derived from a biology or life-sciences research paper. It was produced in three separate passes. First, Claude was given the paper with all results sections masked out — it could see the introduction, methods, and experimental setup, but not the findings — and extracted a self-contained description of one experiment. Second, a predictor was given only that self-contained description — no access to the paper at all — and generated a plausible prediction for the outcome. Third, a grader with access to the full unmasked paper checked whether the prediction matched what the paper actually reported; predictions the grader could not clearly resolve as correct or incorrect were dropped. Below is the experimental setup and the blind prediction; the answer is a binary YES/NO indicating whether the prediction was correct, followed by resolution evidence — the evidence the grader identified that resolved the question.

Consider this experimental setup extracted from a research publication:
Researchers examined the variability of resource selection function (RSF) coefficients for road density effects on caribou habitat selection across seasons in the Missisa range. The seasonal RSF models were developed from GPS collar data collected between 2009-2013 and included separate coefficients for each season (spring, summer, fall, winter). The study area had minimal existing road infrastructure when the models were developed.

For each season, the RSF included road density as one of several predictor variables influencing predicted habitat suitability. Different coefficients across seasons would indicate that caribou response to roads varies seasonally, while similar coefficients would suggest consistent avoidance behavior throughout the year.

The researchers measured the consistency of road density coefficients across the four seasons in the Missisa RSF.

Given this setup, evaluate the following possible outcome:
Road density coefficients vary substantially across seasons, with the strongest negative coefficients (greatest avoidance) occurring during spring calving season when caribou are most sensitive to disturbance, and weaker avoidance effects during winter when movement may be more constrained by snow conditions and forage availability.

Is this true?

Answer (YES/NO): NO